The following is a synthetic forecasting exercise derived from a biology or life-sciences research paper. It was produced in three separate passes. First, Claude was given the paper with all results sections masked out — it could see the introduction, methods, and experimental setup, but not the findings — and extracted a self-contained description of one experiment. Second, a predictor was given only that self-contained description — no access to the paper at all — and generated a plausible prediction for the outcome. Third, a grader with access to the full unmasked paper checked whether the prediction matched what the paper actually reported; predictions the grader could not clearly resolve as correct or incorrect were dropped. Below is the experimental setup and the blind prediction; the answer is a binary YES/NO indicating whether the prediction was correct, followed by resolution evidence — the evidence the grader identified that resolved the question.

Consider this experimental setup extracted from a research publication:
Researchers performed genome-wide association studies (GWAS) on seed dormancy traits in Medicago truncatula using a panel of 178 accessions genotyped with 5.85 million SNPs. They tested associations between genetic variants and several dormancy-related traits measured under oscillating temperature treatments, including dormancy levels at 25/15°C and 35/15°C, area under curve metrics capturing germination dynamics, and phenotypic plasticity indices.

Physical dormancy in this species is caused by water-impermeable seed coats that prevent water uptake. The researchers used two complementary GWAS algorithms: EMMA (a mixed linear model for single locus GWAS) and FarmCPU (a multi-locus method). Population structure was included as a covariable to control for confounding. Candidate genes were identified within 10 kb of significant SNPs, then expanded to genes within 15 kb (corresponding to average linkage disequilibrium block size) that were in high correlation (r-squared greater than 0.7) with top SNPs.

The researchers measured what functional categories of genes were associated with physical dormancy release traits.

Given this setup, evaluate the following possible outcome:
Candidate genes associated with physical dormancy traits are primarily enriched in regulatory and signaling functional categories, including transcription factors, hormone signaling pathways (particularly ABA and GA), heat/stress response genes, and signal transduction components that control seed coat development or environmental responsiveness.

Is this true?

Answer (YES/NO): NO